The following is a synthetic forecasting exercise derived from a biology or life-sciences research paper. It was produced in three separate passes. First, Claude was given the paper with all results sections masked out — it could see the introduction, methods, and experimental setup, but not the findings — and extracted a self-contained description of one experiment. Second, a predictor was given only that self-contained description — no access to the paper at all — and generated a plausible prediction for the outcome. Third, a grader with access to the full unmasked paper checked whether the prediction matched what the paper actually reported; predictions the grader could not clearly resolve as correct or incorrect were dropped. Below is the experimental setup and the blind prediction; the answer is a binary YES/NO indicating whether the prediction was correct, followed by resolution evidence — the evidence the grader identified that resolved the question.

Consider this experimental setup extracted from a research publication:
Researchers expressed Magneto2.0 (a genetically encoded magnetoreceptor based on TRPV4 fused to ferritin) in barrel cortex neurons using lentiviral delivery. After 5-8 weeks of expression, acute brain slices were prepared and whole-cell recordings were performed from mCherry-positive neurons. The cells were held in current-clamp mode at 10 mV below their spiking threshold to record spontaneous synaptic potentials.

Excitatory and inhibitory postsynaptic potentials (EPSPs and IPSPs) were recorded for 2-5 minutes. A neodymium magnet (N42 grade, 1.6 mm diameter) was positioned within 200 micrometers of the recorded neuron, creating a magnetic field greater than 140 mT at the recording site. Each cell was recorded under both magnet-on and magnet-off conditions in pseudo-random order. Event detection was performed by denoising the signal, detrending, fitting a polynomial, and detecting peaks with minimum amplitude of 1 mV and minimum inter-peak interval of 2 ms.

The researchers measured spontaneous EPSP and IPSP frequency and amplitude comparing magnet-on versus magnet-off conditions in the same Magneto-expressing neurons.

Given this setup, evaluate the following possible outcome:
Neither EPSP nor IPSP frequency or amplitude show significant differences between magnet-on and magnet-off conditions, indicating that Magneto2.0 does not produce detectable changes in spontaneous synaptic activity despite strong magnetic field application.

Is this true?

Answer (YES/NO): YES